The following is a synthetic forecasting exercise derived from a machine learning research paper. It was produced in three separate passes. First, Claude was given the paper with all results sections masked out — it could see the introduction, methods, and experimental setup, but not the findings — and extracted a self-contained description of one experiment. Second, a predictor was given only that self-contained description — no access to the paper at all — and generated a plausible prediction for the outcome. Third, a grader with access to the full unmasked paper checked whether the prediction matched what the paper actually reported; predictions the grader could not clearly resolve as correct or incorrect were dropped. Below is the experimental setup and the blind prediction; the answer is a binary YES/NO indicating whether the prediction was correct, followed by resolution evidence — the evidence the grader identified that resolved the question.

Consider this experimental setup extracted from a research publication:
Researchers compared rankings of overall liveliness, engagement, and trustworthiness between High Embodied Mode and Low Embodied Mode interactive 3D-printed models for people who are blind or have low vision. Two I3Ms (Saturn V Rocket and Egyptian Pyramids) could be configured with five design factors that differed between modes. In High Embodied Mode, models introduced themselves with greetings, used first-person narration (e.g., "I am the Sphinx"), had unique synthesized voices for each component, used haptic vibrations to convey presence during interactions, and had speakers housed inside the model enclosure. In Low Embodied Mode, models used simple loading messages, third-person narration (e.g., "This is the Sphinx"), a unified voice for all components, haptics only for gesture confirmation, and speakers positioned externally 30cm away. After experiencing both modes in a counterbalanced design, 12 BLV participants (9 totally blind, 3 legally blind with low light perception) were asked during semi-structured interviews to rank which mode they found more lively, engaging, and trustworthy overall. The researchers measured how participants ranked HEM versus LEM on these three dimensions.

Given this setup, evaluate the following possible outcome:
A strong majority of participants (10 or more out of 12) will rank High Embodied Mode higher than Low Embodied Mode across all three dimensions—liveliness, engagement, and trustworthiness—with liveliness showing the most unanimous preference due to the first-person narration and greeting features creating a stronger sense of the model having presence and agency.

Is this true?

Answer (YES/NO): NO